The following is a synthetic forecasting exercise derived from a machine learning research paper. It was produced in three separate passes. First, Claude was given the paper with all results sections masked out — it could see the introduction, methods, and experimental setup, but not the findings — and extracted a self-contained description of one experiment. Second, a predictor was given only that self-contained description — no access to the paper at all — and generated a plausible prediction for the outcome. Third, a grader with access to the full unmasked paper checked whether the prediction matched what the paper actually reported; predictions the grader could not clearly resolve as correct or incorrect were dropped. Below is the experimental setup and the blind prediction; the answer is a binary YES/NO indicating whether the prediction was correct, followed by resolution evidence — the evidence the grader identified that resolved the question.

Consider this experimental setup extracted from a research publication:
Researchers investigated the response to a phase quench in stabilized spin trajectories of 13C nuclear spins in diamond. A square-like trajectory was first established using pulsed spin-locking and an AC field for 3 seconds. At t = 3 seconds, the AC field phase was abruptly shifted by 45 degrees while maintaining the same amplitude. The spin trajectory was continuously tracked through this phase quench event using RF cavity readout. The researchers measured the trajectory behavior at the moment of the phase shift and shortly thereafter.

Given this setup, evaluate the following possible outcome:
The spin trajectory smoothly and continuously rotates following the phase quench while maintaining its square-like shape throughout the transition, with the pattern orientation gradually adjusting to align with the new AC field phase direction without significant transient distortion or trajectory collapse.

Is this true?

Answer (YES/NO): NO